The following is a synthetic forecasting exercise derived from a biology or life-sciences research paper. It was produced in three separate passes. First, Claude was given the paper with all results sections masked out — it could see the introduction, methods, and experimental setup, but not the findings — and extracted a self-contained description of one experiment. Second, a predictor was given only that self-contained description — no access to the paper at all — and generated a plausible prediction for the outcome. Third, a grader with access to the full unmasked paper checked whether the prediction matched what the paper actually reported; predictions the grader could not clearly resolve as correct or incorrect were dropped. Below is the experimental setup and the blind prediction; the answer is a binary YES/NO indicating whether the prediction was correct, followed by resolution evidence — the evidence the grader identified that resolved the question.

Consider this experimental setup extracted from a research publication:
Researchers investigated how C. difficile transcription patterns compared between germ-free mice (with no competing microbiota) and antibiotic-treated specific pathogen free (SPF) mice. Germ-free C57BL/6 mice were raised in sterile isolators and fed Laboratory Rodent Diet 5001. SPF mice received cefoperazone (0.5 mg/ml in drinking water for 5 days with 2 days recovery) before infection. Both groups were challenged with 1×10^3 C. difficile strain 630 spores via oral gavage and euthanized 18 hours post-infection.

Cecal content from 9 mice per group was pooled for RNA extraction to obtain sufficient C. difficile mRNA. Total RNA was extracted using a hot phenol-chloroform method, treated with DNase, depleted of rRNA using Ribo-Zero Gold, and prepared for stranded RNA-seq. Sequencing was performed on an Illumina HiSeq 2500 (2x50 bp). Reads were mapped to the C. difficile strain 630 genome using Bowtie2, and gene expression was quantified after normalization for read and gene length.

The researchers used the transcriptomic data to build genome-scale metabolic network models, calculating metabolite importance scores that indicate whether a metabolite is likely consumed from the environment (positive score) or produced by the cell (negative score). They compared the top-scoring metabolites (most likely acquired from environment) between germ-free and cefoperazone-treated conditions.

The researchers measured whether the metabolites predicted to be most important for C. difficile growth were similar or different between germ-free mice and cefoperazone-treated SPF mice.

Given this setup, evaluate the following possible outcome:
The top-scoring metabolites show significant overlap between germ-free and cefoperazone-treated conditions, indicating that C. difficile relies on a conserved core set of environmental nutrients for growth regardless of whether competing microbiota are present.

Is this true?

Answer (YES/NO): NO